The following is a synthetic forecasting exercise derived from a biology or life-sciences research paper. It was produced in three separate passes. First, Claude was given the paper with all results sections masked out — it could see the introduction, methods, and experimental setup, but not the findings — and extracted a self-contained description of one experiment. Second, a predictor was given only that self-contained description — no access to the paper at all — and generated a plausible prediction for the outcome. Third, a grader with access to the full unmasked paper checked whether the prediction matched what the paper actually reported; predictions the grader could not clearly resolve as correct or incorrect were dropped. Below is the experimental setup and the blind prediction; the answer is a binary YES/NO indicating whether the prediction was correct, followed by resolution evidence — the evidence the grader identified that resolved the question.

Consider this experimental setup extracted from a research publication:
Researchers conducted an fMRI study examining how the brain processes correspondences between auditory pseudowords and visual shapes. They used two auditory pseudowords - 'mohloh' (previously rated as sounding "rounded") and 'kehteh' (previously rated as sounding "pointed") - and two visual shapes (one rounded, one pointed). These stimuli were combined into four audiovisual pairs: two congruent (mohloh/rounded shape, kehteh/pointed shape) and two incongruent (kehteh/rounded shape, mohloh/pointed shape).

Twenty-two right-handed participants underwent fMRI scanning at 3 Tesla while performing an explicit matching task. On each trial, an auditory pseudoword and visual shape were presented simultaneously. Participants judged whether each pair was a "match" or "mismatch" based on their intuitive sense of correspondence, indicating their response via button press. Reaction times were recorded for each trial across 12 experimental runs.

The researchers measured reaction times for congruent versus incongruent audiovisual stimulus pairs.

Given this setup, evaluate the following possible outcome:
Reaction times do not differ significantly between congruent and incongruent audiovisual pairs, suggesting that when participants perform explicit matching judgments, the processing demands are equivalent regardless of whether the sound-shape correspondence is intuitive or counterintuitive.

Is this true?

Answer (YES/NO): NO